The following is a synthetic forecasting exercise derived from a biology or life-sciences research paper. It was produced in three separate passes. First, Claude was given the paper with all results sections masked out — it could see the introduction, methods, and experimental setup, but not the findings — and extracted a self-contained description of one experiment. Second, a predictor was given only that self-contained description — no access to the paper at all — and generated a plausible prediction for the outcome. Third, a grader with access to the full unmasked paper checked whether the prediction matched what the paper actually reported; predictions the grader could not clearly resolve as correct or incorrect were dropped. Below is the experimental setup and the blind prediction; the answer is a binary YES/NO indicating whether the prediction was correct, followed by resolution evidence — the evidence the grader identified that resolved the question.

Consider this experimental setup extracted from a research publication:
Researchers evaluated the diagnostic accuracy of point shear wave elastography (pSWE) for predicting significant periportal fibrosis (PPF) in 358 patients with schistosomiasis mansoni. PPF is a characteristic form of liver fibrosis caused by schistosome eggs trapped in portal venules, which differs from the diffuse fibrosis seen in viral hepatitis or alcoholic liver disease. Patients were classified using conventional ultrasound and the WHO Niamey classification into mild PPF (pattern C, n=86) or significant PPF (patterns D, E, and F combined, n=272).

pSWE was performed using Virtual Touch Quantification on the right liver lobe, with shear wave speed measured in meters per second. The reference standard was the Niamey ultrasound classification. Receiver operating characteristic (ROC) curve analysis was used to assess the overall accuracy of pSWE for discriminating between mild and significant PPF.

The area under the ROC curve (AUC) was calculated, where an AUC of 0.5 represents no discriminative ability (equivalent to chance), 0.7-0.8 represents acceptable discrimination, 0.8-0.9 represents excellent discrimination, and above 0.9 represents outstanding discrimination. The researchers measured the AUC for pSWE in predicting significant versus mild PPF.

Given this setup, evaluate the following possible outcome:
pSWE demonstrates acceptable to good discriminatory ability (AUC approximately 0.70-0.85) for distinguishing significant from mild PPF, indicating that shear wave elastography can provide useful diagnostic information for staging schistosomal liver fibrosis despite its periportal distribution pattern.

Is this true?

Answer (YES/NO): YES